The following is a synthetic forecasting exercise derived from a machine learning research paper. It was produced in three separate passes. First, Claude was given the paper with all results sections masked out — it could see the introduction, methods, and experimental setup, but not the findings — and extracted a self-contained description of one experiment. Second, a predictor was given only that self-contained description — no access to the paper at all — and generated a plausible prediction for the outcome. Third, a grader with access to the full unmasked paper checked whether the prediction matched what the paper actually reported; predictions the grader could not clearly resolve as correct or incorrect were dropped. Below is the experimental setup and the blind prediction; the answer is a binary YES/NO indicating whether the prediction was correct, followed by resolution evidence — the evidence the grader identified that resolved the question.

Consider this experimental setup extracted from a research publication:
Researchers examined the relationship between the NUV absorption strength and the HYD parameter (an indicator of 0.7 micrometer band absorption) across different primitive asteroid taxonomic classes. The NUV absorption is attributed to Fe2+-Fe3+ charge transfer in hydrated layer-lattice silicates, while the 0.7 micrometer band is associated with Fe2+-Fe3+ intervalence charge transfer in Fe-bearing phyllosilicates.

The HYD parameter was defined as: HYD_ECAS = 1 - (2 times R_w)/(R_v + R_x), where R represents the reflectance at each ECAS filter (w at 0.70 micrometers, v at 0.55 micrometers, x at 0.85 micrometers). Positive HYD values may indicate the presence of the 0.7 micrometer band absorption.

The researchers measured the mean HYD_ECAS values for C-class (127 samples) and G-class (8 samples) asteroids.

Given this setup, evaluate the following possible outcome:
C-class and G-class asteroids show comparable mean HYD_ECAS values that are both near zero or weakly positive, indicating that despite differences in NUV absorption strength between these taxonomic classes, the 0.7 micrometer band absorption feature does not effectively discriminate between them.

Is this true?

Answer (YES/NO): NO